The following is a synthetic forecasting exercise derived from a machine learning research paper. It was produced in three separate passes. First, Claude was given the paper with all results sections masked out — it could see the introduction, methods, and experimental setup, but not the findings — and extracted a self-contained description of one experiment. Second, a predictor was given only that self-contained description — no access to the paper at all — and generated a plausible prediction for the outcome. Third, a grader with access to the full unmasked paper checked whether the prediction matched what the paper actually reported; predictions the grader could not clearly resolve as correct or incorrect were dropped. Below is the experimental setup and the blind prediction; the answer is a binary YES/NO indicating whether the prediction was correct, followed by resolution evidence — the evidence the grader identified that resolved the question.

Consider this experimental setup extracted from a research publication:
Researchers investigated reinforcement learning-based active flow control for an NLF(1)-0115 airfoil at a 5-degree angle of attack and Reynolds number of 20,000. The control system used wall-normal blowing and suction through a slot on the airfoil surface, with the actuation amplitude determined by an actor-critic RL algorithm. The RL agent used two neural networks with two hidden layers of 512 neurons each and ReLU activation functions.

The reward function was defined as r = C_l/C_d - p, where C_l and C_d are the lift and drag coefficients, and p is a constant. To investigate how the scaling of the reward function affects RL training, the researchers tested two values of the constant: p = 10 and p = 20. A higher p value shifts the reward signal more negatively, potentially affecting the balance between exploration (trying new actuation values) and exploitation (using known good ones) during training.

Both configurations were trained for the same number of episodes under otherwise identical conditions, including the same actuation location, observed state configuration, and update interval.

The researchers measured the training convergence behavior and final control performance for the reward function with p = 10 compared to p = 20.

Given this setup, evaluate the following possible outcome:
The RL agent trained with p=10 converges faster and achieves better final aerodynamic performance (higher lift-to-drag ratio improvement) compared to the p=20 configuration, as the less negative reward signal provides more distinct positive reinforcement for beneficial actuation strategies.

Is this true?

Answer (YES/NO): YES